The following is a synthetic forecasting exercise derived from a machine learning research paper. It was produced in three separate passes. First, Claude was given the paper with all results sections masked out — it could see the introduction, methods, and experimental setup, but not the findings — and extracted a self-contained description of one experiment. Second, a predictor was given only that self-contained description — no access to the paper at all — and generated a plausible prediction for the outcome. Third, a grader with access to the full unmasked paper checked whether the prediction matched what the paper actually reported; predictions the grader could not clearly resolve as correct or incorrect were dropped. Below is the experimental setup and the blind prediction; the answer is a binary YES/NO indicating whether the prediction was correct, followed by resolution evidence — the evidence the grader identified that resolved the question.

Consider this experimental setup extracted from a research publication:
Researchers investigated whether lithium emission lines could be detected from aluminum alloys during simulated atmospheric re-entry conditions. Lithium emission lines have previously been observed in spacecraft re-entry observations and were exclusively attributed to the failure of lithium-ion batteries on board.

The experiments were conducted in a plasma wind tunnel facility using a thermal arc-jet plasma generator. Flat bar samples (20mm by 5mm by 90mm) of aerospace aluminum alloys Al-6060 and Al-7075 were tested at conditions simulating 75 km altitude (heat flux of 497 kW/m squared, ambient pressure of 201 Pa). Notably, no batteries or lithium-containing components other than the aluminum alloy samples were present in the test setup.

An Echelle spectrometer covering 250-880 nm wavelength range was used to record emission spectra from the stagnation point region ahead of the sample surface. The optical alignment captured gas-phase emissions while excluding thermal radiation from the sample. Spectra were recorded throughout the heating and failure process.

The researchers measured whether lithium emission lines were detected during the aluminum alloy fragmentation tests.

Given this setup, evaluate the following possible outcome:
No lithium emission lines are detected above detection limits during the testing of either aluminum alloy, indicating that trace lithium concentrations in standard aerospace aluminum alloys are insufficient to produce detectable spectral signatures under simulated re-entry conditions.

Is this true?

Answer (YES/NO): NO